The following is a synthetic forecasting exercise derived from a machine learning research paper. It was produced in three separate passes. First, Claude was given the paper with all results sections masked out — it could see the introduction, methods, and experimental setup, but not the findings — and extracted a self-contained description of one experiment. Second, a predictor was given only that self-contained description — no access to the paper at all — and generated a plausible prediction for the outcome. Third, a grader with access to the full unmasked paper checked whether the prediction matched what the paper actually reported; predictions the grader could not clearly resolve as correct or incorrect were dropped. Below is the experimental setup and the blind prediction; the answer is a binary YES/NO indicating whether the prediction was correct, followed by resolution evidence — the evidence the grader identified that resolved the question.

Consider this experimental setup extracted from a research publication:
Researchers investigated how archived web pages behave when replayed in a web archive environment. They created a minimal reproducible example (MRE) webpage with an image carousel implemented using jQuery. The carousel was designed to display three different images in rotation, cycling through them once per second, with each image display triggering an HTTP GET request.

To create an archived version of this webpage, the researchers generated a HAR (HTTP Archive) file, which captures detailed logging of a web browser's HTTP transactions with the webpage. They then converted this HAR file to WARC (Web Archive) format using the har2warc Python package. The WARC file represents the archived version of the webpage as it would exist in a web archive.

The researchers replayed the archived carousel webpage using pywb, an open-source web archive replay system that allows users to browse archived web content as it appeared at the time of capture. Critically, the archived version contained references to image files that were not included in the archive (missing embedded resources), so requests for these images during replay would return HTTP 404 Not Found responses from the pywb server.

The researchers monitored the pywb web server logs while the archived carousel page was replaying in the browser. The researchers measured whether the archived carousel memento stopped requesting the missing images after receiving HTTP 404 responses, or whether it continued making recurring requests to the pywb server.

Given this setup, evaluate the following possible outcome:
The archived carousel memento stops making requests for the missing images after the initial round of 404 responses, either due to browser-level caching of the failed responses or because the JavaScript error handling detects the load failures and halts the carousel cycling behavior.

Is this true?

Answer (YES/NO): NO